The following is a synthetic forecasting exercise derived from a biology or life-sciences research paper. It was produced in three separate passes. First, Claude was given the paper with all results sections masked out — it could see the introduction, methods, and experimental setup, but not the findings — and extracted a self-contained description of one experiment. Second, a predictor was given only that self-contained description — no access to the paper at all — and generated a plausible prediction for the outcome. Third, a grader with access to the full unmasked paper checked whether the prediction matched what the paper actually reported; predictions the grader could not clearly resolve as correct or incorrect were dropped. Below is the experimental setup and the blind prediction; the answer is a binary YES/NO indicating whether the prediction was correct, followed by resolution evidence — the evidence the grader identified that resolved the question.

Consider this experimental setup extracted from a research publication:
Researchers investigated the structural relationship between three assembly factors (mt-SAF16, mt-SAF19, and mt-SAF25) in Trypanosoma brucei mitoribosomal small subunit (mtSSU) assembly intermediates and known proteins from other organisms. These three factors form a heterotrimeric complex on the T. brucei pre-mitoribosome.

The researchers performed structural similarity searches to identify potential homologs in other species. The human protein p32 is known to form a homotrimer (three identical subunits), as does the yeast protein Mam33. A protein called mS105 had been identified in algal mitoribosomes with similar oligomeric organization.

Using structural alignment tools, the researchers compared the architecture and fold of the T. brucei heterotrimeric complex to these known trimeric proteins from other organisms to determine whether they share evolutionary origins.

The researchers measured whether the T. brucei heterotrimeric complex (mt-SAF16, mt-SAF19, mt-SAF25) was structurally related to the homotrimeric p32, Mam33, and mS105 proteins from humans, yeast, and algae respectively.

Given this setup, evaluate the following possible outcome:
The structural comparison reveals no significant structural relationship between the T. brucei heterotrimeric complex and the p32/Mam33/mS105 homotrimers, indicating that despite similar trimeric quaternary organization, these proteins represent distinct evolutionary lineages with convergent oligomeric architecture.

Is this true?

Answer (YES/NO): NO